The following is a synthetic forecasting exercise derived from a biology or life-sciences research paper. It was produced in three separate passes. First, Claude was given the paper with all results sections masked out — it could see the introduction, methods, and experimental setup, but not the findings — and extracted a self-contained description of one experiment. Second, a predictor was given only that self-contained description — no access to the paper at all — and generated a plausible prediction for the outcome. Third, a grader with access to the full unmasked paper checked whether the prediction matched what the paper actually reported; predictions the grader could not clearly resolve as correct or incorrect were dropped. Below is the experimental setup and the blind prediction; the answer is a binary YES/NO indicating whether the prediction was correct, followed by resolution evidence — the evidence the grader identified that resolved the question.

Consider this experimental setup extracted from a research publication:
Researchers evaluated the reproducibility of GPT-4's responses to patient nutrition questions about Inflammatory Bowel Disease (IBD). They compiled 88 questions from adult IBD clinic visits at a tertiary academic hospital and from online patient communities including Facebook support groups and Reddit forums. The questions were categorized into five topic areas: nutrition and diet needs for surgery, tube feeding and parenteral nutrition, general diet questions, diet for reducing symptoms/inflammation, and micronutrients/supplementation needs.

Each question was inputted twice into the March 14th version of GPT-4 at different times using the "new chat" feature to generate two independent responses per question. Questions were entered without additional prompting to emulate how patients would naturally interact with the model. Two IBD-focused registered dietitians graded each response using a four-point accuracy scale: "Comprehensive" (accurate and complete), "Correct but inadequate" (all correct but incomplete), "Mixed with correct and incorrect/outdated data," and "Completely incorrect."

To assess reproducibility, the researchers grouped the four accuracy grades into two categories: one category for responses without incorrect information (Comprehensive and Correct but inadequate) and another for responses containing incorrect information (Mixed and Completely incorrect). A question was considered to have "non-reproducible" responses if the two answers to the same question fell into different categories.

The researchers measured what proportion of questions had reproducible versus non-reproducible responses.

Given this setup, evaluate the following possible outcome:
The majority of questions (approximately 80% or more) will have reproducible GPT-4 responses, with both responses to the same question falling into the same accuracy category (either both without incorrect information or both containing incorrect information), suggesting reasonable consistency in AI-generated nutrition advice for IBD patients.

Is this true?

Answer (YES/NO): YES